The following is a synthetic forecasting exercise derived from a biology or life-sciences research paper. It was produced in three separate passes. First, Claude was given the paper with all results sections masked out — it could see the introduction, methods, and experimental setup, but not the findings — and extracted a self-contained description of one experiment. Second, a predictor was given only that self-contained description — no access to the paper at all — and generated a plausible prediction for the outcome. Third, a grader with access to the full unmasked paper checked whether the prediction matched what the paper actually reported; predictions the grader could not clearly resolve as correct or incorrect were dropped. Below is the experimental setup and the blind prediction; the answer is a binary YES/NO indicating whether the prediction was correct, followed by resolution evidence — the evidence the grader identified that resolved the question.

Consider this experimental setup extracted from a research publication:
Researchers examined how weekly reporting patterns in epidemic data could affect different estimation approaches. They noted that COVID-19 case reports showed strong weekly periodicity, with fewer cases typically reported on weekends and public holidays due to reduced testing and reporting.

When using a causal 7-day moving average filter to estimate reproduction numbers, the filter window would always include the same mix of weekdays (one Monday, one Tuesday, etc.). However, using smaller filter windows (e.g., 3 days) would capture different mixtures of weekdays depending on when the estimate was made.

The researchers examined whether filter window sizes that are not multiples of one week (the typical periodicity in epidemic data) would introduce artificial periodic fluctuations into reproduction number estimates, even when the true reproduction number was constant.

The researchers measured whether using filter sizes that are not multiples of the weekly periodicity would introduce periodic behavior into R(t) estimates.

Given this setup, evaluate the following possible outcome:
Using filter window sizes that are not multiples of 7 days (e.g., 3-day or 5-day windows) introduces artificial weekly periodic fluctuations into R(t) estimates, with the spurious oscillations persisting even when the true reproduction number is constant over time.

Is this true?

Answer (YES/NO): YES